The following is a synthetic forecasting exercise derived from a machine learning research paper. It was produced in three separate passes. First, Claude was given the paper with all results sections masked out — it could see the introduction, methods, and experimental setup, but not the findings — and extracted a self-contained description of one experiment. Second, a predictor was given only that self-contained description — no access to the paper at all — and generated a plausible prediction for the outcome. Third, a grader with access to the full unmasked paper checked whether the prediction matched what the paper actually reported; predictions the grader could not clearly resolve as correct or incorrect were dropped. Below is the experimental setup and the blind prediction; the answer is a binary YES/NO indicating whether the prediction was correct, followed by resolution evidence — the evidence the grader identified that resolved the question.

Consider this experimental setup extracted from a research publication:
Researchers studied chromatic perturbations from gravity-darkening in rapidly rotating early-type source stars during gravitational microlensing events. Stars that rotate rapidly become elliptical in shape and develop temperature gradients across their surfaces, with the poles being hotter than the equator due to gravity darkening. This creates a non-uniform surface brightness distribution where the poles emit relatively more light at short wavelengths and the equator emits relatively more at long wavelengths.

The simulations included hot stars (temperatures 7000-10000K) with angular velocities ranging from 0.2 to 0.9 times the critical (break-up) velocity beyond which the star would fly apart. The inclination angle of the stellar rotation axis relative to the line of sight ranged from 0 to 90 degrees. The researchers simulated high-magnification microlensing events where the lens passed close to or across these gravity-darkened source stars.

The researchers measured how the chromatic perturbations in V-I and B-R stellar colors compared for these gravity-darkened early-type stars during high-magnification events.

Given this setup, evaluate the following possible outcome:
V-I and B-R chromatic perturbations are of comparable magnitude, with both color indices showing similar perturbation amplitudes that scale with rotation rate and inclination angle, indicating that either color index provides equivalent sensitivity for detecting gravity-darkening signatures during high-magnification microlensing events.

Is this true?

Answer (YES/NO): NO